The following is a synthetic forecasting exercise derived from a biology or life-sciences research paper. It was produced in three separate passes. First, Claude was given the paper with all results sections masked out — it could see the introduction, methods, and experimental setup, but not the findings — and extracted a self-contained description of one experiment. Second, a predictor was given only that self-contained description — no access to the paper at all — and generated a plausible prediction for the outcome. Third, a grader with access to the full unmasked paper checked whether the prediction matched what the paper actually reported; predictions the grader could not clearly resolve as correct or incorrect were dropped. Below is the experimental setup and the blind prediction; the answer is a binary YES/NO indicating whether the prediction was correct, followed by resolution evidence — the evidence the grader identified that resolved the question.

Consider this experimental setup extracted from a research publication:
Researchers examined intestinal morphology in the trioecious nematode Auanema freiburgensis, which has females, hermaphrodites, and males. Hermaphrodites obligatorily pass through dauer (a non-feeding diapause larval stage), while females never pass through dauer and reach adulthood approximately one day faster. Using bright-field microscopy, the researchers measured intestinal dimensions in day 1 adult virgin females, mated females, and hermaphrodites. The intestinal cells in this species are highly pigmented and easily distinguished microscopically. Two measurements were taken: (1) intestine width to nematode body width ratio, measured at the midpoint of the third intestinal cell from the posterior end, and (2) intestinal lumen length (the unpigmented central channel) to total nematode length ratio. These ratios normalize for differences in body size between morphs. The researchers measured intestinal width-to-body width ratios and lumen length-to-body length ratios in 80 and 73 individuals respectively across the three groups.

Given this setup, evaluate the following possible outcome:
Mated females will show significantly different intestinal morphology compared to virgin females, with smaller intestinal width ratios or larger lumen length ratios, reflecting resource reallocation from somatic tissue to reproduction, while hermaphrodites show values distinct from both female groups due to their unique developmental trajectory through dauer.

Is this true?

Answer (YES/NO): NO